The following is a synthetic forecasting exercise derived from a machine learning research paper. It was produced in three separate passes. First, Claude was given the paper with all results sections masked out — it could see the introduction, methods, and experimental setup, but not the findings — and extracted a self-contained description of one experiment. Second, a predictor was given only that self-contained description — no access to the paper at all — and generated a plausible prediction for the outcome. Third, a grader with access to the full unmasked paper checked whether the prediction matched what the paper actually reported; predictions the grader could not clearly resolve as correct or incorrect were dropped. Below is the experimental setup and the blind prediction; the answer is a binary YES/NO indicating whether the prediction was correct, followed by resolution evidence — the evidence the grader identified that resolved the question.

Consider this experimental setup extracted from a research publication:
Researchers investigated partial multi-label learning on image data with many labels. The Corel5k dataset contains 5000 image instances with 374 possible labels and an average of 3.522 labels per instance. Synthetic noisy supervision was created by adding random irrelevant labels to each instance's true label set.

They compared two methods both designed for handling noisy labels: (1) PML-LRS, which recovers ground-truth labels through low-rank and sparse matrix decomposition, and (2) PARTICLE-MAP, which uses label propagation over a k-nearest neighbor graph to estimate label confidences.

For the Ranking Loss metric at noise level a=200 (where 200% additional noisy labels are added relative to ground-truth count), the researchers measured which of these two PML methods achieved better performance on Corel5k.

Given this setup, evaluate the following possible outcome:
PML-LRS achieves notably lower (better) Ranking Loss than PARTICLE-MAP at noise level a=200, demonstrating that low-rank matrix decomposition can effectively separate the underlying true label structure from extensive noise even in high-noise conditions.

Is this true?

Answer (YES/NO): NO